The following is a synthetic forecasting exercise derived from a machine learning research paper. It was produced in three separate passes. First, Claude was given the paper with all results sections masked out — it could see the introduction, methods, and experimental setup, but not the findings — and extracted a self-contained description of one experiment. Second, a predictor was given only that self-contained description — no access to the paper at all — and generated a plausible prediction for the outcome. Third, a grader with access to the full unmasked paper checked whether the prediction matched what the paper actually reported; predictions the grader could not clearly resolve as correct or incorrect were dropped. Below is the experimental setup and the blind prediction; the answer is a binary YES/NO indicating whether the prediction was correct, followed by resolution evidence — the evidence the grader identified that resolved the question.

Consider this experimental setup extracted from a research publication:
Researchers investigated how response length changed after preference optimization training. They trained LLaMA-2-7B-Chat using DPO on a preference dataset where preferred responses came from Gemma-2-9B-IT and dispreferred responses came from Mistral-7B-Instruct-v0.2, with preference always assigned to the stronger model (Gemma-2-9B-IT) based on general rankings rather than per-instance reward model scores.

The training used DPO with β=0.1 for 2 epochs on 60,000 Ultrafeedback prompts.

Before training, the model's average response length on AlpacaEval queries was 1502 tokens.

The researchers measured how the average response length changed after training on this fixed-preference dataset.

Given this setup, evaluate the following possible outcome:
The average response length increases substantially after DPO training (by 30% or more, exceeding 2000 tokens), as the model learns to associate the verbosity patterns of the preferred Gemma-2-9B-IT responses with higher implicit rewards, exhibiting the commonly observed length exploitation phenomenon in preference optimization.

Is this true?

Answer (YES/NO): NO